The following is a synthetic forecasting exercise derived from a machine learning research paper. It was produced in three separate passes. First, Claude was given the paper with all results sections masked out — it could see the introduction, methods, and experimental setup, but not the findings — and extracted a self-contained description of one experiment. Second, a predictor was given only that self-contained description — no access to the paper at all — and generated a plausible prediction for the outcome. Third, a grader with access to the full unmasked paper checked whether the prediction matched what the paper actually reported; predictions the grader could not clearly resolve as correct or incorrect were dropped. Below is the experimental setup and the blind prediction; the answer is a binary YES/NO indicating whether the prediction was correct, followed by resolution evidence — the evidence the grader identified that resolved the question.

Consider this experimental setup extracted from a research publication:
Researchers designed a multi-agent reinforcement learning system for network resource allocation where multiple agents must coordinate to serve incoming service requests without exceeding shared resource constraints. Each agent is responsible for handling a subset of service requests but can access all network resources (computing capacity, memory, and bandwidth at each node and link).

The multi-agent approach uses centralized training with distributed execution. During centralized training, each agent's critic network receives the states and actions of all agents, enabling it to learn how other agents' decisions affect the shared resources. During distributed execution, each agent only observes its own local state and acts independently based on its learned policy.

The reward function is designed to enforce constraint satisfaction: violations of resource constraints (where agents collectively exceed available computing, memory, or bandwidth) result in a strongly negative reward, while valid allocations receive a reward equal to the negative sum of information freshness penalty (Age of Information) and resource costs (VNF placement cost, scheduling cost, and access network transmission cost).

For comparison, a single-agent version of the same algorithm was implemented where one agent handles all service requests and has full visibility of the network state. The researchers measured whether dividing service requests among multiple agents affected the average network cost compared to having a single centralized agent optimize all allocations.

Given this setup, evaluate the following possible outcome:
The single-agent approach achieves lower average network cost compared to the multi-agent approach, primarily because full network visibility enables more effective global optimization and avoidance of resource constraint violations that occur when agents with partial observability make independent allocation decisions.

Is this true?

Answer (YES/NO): NO